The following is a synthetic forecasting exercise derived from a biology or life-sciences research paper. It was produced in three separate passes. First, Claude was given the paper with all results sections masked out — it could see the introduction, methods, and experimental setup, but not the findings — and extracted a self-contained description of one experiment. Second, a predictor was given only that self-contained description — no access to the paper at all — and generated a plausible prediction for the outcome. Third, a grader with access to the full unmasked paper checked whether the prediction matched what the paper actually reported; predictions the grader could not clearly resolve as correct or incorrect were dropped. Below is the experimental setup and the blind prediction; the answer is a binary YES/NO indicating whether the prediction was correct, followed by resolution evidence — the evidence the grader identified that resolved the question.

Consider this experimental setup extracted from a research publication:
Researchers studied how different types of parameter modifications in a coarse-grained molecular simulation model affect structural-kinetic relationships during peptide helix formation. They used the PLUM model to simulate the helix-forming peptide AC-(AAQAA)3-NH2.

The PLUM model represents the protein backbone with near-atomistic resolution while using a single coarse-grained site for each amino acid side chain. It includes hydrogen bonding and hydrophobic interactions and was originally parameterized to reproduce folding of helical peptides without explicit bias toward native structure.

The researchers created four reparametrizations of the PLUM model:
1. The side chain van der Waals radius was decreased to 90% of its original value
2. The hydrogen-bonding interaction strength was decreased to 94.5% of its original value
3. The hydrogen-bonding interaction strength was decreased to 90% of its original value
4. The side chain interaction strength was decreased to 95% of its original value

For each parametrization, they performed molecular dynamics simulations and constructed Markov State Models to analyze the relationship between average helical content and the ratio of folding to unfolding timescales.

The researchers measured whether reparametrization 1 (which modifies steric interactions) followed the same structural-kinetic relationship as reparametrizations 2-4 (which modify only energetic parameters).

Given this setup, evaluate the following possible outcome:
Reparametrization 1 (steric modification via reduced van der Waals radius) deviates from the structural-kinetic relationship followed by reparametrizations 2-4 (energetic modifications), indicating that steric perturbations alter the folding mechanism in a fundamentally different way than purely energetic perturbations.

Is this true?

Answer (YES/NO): YES